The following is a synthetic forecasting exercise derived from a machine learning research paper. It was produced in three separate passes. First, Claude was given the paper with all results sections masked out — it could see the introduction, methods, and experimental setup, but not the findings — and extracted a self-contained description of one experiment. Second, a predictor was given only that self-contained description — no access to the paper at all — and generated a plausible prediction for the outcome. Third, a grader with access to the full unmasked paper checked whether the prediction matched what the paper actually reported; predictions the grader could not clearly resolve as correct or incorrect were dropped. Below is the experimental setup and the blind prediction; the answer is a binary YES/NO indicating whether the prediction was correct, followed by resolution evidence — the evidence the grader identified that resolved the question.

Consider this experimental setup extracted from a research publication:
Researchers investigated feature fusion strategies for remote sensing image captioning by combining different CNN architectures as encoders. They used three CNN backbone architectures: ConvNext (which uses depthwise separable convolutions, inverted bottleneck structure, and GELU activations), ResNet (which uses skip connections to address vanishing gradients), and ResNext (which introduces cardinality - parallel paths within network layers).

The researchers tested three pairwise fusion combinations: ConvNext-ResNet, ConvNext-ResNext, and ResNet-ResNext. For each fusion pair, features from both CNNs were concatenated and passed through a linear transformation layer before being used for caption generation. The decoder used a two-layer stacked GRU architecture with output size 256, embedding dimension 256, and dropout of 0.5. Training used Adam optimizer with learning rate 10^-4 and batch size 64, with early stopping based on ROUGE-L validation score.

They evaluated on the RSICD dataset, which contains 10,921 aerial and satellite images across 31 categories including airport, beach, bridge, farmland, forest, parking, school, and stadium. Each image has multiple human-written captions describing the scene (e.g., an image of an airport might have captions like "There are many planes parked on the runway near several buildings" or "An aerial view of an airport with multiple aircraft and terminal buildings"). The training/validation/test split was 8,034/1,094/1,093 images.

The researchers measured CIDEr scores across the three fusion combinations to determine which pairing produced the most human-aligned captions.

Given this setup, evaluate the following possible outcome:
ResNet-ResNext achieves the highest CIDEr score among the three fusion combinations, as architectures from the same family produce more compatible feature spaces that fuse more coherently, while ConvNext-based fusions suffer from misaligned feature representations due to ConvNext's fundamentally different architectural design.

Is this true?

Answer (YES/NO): NO